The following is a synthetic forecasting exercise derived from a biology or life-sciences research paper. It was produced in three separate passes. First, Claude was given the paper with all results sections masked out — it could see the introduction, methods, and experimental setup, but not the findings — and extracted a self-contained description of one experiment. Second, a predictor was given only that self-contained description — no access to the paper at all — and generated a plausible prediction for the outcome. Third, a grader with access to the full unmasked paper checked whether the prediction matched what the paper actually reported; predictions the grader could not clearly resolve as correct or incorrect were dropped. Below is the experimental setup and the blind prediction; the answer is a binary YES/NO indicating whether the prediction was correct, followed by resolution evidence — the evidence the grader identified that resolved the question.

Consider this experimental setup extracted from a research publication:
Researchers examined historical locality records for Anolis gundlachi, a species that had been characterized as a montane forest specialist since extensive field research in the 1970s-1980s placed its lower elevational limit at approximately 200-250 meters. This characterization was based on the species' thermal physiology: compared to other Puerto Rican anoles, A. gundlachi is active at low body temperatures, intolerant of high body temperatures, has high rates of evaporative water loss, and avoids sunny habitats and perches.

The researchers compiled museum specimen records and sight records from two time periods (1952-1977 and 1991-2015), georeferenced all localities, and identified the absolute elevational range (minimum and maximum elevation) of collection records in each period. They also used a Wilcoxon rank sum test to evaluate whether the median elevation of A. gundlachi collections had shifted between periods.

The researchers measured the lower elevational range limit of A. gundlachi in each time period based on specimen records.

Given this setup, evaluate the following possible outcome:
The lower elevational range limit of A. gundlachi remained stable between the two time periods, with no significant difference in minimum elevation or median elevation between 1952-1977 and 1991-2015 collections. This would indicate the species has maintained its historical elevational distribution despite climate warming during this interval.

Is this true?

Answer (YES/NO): NO